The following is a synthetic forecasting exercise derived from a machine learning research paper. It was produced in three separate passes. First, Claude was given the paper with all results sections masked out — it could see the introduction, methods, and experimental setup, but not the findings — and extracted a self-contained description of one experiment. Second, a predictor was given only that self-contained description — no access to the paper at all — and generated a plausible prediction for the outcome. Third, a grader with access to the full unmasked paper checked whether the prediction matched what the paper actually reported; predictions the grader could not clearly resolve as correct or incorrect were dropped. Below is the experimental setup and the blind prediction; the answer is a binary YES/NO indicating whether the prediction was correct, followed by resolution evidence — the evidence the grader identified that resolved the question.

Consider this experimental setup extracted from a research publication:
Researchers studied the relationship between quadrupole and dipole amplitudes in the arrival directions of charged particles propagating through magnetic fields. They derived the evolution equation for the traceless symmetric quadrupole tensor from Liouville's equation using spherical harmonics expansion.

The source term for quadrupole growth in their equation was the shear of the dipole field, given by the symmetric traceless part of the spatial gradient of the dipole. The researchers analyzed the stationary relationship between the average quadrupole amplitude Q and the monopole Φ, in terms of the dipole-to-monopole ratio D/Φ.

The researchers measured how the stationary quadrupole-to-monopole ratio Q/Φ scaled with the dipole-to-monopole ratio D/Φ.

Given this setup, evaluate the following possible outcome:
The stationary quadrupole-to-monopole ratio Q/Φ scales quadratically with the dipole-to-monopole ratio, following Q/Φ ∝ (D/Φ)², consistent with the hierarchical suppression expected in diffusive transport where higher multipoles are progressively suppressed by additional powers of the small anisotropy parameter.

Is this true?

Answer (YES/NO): YES